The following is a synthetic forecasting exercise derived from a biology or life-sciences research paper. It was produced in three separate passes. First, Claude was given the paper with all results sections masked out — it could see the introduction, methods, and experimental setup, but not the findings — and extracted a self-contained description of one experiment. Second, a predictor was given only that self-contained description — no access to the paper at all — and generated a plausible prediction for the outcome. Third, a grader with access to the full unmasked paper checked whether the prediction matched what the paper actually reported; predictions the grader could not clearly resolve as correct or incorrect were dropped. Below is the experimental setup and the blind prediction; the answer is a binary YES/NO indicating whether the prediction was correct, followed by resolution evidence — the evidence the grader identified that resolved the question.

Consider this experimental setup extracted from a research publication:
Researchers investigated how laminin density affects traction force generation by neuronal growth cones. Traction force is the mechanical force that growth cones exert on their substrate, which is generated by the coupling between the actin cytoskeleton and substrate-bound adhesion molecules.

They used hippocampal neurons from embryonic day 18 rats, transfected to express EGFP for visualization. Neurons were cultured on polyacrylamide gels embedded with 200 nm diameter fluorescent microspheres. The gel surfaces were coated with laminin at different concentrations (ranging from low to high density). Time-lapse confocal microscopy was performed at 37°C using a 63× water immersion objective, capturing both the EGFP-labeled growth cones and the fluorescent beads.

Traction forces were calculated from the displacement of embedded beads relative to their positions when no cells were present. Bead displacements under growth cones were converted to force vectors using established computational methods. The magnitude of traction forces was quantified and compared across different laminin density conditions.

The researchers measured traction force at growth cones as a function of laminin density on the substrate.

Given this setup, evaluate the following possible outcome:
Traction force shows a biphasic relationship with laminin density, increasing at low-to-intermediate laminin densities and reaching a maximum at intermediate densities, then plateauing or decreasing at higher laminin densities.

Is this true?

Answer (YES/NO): YES